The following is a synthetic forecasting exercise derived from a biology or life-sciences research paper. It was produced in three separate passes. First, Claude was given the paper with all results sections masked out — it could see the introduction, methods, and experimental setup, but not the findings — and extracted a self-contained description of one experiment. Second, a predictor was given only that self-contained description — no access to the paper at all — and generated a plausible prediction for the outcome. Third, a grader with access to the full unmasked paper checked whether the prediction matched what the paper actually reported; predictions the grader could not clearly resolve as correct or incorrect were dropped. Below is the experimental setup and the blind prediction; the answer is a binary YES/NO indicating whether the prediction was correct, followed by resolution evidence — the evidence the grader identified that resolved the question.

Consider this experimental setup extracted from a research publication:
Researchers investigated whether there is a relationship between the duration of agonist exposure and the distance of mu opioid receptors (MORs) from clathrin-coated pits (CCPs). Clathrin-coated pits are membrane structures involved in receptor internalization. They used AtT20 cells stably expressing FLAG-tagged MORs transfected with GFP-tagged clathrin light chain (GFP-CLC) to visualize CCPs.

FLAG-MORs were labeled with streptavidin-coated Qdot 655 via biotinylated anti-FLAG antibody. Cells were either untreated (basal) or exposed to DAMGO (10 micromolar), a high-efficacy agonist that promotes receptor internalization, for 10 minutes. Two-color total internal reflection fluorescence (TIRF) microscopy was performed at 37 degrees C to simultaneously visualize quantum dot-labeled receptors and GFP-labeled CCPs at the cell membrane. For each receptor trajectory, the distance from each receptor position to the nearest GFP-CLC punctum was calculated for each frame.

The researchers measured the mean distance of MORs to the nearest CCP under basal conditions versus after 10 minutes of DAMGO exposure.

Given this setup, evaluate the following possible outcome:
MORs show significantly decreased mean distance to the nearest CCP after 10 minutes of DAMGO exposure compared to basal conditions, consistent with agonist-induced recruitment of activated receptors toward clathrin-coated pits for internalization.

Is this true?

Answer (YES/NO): YES